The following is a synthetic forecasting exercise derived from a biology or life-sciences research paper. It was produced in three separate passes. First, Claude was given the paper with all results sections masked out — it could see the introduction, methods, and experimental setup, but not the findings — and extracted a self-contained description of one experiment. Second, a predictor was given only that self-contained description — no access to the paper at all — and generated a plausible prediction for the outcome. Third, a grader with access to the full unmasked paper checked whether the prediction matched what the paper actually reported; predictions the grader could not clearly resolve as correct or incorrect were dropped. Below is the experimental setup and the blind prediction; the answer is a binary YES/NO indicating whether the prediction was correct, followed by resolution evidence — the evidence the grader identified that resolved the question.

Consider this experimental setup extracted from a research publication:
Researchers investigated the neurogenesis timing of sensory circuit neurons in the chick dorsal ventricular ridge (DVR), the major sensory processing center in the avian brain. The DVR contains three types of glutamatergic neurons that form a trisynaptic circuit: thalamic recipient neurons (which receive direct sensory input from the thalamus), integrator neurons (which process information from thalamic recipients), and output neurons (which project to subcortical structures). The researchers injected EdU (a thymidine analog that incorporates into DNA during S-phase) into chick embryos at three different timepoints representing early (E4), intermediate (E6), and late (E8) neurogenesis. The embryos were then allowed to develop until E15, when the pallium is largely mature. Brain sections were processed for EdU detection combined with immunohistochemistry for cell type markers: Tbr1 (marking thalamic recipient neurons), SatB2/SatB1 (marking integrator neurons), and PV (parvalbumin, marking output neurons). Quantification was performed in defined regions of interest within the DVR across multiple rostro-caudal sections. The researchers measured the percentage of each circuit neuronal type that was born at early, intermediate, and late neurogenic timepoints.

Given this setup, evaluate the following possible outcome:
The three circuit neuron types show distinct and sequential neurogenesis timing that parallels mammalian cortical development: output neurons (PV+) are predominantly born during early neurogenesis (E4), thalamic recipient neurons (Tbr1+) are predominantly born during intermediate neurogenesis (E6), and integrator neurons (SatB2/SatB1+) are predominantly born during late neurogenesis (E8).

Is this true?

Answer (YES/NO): NO